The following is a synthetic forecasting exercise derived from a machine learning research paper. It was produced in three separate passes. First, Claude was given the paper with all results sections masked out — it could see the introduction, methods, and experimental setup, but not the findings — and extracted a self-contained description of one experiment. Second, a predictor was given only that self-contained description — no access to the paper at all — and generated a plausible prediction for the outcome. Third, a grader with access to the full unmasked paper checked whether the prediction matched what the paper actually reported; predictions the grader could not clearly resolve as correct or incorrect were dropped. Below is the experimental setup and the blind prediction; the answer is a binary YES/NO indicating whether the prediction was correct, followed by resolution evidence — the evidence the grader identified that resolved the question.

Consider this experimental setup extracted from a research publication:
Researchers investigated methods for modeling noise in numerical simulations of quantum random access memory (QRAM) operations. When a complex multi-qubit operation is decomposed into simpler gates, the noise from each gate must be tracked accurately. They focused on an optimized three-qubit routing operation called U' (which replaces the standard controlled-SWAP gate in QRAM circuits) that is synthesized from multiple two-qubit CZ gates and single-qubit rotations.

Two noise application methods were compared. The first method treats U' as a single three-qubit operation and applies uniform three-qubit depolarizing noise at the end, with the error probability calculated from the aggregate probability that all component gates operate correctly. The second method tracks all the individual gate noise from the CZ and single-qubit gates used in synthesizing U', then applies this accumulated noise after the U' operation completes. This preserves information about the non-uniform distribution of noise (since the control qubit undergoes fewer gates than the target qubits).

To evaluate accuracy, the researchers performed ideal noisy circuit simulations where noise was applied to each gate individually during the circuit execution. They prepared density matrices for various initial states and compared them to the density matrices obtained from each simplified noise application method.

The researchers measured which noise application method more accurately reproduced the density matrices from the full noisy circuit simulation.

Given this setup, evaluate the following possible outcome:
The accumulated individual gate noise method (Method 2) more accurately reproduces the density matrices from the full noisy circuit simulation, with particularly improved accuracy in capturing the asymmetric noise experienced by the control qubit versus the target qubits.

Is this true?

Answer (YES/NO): YES